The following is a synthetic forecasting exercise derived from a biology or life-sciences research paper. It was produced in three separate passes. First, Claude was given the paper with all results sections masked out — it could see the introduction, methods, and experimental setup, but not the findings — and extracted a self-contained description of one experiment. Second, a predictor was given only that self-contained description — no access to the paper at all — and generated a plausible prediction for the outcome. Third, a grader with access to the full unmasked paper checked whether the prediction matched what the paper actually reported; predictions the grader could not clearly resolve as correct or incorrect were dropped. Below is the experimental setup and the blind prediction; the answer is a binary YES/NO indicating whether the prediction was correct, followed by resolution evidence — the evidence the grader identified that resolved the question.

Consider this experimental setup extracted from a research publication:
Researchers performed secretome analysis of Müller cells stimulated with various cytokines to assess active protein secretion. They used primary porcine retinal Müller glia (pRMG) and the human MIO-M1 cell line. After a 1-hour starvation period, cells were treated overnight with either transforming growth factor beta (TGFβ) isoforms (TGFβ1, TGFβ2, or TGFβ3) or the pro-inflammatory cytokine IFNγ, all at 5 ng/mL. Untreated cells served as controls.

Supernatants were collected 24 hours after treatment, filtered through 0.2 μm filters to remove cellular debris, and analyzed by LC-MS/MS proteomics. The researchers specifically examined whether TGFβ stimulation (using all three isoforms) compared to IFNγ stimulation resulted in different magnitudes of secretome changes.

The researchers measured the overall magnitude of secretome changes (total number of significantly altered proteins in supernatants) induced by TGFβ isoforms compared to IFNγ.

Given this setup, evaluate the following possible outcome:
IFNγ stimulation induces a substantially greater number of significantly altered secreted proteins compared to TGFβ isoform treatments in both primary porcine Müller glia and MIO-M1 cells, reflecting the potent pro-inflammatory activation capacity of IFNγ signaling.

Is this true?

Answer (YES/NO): NO